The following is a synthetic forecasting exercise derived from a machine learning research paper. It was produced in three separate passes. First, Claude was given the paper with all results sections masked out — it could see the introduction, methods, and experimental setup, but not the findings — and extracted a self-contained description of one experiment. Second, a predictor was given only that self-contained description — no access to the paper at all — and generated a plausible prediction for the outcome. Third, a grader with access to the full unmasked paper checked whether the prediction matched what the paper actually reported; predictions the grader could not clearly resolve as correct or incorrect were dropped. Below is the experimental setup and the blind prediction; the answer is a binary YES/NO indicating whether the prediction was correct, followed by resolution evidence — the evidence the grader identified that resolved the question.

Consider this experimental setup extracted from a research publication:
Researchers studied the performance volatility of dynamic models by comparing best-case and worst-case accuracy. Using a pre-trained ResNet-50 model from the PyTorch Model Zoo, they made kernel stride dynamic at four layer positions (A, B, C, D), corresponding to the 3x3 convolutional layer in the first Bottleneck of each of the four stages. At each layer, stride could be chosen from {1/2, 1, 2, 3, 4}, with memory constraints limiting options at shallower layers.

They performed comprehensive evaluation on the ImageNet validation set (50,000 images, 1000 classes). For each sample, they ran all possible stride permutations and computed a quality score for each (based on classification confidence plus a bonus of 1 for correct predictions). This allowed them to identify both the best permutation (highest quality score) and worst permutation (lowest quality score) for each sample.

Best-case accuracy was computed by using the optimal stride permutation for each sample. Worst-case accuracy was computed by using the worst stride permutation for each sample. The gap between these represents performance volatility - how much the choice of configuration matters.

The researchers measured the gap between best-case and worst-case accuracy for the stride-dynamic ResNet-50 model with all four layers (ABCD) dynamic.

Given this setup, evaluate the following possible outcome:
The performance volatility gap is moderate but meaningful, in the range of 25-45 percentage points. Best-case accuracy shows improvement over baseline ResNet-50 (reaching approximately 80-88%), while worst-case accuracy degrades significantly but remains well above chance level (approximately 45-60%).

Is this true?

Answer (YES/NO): NO